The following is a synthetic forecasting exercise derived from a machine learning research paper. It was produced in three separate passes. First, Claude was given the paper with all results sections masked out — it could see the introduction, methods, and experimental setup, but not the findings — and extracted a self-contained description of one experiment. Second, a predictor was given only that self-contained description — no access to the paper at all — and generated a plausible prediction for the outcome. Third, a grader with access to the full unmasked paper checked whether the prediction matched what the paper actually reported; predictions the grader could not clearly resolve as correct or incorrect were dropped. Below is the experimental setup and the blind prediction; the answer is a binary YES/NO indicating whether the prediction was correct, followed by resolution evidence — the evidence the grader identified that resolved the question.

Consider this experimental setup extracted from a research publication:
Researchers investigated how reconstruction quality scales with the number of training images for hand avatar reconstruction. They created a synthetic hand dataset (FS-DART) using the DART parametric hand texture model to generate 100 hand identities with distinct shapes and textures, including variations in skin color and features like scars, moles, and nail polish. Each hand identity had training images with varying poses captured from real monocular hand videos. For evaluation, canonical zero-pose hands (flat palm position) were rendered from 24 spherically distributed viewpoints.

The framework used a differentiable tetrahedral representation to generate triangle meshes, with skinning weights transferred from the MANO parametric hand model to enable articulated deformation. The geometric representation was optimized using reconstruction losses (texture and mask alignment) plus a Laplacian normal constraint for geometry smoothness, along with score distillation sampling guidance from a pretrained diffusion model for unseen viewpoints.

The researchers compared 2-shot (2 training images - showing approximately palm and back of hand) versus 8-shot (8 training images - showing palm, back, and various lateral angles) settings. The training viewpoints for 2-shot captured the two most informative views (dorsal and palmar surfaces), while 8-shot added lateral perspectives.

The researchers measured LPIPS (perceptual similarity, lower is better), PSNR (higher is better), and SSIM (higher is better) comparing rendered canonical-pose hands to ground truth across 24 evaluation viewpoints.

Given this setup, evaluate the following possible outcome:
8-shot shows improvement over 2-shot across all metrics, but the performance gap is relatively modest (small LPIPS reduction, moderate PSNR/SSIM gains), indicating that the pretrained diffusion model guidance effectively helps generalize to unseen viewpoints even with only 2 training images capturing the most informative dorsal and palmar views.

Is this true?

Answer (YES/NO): NO